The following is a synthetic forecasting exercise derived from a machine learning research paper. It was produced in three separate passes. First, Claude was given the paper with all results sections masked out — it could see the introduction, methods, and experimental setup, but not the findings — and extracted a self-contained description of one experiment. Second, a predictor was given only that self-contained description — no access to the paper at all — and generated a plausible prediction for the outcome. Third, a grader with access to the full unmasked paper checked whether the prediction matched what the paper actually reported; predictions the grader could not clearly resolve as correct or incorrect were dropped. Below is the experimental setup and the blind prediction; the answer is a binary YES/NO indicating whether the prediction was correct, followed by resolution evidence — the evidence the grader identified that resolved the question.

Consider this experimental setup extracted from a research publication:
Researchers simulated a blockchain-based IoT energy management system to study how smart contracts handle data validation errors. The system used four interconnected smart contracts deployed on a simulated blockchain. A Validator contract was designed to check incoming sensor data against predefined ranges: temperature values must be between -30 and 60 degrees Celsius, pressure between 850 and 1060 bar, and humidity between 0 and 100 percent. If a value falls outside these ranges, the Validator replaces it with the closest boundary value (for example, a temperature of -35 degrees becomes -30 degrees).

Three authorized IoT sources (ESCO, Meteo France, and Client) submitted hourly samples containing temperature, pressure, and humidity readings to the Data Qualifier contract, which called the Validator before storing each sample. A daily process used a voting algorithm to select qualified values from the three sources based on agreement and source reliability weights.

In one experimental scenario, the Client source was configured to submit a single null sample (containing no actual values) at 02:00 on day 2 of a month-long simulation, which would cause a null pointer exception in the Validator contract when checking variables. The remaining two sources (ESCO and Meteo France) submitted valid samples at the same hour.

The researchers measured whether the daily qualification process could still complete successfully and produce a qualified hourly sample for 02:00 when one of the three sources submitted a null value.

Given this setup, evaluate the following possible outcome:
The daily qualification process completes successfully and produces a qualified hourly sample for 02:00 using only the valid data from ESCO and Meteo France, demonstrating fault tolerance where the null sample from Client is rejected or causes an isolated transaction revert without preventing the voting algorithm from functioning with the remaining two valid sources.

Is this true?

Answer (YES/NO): YES